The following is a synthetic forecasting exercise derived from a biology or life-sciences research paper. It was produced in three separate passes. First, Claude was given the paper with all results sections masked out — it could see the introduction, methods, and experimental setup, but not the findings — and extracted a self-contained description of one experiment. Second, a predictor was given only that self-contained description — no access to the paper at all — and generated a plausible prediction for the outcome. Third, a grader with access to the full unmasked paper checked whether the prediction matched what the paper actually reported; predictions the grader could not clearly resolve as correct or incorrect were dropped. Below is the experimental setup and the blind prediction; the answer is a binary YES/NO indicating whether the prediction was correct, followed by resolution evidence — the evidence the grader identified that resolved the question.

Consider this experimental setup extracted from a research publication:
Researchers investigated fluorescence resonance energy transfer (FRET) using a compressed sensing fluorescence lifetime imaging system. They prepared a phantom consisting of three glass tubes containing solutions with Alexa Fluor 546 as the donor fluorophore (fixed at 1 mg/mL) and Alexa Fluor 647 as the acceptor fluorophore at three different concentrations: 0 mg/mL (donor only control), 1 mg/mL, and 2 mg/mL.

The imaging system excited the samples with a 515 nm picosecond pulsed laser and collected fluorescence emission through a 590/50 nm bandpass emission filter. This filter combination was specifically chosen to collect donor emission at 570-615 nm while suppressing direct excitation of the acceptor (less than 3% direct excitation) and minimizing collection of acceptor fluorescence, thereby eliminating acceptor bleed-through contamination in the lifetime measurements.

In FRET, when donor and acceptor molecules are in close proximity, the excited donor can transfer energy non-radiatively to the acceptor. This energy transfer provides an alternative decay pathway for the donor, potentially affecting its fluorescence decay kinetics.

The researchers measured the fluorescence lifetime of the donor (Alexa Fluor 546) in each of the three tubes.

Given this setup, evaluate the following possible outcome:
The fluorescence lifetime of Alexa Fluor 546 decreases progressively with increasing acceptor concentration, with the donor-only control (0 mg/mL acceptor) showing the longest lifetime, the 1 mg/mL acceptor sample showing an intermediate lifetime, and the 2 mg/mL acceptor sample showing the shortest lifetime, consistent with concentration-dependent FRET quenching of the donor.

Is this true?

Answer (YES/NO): YES